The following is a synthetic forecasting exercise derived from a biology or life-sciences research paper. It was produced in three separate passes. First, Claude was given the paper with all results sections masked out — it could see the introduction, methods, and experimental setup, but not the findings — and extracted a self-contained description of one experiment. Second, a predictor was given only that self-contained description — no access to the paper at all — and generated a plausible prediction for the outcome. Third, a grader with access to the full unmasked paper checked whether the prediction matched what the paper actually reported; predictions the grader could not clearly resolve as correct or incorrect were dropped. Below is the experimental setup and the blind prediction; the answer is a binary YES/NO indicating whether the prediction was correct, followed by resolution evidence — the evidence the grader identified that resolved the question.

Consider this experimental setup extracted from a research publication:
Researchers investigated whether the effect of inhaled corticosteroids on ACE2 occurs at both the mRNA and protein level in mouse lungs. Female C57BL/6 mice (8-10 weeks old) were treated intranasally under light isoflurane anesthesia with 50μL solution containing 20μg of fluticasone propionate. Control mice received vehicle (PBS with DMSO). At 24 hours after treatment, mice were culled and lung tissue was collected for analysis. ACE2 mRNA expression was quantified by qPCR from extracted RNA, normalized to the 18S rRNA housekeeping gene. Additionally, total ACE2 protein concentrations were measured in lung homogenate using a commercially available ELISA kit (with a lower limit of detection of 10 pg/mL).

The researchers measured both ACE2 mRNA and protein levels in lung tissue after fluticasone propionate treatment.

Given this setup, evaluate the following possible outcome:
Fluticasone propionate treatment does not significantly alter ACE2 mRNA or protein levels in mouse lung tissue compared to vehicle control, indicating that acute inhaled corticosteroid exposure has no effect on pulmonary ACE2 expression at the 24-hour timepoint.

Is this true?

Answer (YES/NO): NO